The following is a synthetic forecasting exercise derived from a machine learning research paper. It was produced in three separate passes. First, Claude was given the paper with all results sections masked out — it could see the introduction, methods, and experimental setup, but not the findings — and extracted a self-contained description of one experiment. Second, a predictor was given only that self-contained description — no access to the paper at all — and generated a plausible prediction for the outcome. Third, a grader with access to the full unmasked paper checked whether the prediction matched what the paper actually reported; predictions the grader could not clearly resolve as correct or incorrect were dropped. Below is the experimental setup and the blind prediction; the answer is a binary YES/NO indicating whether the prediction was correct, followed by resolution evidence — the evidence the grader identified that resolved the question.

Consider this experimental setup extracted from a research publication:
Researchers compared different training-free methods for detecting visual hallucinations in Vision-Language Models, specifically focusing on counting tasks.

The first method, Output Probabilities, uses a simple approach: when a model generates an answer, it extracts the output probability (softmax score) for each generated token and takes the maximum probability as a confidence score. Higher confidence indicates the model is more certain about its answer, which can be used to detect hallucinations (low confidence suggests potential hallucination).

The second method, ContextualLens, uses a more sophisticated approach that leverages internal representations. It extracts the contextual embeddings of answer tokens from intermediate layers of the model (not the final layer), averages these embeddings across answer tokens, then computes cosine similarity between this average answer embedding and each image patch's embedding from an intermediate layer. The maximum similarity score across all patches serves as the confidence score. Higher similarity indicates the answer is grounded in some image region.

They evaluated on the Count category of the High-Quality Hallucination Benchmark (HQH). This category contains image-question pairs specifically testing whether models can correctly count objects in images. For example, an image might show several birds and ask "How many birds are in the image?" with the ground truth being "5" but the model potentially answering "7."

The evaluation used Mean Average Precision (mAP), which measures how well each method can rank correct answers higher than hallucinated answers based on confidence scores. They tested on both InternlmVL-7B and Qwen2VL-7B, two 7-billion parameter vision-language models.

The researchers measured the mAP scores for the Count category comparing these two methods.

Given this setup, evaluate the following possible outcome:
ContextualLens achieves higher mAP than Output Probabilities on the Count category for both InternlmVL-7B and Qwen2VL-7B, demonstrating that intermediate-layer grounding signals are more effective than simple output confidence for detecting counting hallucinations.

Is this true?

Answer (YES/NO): NO